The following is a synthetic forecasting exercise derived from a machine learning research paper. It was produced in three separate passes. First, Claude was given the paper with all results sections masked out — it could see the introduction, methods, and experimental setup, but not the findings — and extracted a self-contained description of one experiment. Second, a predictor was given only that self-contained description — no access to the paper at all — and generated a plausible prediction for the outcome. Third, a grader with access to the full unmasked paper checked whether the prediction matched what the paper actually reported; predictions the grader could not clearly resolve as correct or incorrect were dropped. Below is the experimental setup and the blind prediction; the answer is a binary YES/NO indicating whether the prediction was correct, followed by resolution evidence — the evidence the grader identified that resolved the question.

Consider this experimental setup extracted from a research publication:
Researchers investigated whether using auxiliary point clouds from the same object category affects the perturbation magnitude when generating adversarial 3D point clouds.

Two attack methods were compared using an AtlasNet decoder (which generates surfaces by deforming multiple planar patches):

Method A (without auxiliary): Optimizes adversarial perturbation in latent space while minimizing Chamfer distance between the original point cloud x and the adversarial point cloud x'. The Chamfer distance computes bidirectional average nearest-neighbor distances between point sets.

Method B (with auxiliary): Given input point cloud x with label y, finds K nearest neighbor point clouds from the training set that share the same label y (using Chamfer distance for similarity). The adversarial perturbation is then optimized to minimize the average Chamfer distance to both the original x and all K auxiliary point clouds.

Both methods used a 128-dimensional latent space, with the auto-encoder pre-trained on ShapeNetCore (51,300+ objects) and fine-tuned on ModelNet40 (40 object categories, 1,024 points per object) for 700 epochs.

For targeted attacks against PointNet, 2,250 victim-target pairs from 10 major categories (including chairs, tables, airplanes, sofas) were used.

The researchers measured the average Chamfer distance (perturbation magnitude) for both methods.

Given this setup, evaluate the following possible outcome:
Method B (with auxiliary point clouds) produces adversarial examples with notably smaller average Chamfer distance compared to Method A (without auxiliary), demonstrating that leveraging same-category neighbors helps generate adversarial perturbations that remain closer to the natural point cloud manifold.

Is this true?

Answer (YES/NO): NO